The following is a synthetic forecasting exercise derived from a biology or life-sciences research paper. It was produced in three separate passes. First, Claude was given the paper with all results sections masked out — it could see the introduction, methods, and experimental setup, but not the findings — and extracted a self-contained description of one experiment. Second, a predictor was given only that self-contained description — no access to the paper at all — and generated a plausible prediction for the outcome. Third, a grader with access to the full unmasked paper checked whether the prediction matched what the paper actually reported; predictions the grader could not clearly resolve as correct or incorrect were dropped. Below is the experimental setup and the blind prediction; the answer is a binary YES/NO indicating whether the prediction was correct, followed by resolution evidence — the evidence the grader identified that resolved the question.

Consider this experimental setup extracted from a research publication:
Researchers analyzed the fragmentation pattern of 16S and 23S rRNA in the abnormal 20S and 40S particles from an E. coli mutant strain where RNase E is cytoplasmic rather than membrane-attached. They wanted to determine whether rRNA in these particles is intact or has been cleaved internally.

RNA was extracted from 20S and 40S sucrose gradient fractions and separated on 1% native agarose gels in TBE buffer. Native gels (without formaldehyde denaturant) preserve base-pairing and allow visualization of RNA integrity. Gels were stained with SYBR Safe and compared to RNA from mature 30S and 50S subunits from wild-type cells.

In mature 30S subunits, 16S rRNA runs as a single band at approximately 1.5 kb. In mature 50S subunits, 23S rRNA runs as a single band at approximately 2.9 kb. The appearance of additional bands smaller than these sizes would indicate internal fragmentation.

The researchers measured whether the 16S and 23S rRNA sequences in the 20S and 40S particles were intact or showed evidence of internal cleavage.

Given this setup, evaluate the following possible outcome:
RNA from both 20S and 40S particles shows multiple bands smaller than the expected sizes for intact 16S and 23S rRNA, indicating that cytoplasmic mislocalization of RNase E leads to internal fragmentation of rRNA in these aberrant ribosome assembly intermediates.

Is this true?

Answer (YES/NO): YES